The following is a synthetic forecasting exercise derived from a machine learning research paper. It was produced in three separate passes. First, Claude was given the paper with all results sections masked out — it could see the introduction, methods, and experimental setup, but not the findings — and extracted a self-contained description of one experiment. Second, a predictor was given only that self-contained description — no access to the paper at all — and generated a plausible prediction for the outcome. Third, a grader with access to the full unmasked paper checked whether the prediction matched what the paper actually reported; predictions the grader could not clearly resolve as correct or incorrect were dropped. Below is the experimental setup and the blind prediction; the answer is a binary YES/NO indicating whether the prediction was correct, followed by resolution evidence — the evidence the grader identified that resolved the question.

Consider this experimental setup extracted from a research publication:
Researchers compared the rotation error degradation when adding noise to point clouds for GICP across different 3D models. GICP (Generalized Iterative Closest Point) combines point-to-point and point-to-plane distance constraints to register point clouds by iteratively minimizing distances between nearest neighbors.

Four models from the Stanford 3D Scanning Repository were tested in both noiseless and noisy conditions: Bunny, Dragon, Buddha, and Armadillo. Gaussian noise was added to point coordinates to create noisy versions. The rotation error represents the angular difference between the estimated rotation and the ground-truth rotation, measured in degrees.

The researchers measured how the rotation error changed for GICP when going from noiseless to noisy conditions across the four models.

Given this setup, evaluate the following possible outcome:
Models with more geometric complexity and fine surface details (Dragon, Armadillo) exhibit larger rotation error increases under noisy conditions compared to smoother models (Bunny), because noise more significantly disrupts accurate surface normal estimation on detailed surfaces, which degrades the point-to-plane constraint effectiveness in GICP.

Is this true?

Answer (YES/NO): NO